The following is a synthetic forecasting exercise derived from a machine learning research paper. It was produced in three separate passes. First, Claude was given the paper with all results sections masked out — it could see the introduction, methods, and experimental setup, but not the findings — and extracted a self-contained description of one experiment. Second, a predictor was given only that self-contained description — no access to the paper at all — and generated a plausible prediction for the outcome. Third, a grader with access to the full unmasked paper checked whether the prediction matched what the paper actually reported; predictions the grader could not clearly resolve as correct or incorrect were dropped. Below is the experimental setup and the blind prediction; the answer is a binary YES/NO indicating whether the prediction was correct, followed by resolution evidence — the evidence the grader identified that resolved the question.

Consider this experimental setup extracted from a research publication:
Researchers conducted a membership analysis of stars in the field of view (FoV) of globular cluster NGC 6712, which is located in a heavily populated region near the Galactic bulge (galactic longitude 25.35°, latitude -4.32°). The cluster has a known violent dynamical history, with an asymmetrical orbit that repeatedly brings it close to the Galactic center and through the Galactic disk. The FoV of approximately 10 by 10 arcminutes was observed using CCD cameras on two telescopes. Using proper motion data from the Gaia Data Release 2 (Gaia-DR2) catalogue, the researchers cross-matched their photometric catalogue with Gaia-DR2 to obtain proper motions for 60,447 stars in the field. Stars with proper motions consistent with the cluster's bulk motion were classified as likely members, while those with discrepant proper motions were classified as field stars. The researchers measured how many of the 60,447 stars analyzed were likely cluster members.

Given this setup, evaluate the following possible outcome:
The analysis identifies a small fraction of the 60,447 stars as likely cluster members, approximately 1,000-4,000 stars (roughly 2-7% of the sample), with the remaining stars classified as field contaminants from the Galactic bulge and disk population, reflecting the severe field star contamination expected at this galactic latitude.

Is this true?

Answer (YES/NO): YES